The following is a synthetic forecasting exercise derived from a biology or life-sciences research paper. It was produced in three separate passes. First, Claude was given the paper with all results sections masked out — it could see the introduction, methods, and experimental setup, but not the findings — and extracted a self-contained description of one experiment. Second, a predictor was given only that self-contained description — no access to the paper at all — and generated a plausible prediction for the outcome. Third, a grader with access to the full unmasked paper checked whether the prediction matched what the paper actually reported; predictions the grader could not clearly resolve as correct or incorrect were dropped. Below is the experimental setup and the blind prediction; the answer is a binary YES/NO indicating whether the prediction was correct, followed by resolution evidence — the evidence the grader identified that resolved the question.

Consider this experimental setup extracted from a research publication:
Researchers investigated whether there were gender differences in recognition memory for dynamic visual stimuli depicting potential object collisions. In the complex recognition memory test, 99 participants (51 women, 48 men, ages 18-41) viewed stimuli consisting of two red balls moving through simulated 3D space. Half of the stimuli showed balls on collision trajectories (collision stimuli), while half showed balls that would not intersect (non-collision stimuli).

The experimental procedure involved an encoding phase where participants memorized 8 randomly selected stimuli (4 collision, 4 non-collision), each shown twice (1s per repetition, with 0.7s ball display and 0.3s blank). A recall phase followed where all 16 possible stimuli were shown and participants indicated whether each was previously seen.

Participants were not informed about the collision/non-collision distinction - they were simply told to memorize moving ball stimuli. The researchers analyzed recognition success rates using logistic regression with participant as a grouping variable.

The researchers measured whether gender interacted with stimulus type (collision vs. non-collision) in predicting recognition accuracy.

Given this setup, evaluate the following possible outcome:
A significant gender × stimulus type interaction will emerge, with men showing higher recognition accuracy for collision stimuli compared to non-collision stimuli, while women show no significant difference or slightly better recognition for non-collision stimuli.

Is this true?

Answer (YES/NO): NO